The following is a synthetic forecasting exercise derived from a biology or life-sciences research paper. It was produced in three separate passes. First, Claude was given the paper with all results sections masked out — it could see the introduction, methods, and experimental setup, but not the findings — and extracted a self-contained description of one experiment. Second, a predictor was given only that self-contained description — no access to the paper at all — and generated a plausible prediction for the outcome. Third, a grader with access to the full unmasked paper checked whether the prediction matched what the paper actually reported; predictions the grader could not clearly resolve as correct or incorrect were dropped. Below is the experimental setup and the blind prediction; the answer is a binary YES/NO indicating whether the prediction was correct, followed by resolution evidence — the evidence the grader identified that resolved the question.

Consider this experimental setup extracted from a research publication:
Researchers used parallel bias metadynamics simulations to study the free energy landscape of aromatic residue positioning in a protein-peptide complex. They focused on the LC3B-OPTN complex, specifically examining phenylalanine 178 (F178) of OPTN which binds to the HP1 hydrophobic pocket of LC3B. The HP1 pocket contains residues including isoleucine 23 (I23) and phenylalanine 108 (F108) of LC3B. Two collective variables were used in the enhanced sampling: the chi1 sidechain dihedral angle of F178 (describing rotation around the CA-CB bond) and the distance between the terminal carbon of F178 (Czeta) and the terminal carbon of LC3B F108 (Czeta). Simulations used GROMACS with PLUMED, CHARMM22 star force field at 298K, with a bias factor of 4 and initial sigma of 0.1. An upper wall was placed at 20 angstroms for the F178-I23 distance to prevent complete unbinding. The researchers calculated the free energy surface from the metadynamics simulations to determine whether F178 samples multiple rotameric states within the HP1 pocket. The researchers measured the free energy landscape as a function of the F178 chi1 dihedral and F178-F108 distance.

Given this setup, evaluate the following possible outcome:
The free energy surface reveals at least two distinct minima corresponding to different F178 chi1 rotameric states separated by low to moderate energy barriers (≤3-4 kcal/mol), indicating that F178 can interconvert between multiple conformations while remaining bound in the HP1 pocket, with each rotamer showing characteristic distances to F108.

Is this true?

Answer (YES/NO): NO